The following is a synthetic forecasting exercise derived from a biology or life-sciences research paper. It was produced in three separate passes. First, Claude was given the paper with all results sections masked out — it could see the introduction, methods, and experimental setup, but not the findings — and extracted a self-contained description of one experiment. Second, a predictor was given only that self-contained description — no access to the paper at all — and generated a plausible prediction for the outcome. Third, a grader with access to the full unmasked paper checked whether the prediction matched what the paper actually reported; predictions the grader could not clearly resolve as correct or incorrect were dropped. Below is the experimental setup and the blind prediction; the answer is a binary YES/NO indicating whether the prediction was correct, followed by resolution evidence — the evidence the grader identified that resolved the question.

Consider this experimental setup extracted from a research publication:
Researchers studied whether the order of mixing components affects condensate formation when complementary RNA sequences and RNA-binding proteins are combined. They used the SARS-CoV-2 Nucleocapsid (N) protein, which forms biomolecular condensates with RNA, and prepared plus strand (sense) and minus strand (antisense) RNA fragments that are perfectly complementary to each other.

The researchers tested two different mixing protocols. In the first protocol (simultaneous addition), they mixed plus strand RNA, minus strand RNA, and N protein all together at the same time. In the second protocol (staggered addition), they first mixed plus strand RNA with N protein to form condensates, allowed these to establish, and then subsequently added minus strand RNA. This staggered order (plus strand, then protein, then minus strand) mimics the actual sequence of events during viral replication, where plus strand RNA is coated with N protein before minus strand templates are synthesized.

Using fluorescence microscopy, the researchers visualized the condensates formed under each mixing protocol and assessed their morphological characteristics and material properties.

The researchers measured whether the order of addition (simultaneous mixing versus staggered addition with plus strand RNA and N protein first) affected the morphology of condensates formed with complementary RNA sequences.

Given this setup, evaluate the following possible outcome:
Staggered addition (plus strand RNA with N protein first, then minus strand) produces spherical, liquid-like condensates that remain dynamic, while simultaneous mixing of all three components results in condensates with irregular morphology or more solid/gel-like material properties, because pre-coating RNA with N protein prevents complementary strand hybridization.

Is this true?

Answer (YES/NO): NO